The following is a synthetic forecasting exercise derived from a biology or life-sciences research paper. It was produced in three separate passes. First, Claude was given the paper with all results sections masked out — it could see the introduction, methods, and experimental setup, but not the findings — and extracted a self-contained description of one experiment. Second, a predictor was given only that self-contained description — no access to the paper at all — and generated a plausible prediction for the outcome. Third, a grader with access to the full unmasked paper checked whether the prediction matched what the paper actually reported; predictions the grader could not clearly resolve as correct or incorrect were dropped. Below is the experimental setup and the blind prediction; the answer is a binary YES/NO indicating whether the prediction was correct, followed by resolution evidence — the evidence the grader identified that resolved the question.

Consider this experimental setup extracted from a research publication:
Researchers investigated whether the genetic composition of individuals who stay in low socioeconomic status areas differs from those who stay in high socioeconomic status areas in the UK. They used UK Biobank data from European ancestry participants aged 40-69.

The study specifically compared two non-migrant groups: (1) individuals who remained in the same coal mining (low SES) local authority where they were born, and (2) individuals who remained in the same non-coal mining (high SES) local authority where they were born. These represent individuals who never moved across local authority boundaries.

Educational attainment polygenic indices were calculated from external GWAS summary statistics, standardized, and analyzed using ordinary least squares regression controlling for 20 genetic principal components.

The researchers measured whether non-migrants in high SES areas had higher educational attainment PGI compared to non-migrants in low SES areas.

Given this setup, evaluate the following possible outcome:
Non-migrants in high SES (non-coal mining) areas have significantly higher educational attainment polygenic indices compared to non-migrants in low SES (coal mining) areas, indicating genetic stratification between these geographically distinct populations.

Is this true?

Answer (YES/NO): NO